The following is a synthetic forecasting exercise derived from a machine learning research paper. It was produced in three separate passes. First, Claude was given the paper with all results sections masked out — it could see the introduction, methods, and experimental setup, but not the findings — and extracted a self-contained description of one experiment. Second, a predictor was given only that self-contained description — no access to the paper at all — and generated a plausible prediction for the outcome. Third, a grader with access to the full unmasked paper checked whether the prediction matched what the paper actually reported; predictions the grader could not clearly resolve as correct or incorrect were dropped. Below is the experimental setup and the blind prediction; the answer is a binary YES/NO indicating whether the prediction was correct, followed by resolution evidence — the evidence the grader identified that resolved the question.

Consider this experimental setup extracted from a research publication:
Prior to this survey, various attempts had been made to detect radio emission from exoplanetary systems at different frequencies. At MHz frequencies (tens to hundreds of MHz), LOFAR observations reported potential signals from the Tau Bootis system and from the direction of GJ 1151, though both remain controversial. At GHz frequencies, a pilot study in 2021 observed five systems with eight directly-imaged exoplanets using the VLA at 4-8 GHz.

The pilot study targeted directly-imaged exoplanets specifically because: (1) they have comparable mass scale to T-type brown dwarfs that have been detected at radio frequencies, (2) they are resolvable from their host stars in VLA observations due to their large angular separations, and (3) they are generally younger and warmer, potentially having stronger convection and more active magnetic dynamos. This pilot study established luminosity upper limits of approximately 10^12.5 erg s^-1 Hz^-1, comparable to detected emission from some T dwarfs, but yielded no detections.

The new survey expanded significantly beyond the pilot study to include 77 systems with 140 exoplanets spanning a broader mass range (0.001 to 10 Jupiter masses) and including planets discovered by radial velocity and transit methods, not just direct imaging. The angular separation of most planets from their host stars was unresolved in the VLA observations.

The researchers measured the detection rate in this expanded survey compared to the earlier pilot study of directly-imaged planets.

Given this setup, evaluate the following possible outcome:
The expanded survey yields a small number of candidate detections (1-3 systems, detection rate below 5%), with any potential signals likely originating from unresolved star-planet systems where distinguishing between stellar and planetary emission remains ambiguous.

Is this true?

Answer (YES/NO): YES